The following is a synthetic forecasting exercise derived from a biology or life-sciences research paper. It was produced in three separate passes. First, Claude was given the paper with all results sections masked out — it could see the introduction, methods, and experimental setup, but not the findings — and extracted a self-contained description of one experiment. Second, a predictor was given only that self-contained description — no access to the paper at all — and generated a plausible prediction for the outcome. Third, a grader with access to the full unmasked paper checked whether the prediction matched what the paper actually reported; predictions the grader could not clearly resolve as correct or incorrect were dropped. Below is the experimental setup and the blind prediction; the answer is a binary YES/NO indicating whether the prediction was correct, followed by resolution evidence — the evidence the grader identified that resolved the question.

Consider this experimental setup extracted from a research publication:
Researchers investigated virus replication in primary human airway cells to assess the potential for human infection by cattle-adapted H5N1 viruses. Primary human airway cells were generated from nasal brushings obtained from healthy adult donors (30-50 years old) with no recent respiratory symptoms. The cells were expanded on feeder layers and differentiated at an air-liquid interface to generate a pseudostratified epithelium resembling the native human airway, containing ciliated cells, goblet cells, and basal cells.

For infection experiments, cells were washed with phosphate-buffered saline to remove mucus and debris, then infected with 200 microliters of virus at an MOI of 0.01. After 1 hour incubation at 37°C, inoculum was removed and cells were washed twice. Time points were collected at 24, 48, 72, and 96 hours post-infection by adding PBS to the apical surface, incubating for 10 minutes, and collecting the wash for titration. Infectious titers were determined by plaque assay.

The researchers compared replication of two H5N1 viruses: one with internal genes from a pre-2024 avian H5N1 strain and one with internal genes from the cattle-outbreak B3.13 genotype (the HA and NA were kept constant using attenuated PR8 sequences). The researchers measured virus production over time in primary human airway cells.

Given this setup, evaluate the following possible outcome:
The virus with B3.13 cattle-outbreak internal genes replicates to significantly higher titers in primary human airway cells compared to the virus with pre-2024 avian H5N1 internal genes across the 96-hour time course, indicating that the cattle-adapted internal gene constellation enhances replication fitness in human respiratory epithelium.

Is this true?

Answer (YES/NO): YES